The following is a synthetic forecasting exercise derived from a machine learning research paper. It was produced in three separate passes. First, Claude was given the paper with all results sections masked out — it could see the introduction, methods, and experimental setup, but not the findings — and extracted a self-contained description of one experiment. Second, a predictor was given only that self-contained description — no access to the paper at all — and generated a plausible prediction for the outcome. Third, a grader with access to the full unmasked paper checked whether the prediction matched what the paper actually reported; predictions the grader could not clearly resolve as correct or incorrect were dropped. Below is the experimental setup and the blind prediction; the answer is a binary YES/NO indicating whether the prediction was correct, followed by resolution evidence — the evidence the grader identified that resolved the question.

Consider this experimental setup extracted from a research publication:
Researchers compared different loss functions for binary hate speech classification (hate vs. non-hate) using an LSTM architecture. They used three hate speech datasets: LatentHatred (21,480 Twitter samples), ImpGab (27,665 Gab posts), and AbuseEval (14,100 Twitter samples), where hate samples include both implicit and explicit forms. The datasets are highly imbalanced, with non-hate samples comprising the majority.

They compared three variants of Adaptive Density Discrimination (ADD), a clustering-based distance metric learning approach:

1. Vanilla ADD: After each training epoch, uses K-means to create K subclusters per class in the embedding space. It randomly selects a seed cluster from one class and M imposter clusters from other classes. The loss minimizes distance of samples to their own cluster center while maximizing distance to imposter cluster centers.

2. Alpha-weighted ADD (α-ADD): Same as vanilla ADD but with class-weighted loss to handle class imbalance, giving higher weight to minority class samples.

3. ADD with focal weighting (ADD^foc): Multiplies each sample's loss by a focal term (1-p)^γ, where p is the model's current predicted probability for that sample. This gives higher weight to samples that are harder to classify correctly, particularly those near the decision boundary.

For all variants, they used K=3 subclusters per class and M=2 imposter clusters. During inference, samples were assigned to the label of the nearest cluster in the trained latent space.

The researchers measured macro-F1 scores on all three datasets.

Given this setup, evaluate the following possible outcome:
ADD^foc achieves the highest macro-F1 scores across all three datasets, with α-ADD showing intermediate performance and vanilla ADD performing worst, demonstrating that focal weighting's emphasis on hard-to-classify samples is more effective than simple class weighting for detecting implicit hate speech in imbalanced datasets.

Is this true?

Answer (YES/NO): YES